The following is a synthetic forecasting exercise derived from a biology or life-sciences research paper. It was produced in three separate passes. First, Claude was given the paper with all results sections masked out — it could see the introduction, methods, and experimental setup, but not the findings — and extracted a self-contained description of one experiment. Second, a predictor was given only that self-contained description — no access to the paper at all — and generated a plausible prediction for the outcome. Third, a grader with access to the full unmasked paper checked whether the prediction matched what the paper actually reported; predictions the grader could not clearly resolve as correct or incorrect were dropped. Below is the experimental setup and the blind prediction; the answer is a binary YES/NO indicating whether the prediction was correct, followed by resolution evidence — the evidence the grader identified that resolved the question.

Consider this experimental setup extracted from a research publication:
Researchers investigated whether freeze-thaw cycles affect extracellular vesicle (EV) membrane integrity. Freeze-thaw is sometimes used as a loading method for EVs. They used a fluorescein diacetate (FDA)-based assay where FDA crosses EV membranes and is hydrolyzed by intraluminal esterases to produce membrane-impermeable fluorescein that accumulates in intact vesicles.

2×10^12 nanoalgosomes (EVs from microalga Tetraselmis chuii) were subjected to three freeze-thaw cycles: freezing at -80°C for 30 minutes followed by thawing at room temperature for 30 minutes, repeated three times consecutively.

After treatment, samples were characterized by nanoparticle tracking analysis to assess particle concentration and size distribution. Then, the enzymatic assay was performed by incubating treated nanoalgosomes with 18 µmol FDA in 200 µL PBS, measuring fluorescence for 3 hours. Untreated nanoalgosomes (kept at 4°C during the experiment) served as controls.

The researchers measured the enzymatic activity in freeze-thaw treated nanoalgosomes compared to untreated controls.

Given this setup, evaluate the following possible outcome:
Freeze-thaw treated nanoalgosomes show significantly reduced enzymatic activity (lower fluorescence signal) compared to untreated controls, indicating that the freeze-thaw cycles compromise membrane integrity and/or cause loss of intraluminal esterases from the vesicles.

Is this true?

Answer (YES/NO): YES